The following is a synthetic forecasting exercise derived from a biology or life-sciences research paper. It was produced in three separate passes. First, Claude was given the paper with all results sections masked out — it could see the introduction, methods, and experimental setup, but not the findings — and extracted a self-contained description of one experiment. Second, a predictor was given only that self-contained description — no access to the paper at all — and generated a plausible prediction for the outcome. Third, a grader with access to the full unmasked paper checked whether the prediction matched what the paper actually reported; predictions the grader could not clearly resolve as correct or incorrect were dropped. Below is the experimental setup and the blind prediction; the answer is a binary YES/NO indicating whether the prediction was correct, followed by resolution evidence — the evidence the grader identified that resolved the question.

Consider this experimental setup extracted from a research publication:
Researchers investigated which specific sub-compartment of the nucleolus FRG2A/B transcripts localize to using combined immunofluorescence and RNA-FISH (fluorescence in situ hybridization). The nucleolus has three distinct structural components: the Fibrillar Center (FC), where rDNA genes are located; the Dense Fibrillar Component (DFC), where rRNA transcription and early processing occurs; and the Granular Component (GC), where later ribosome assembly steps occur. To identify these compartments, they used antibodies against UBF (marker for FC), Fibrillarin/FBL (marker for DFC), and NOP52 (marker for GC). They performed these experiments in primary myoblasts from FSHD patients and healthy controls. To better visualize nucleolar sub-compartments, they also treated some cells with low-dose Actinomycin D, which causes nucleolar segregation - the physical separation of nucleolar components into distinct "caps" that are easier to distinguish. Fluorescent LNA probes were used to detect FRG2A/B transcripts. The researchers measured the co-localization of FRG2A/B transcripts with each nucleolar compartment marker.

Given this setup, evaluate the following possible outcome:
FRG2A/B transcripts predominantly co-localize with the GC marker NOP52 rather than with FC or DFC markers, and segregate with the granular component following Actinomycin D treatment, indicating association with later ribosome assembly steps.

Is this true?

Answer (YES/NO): NO